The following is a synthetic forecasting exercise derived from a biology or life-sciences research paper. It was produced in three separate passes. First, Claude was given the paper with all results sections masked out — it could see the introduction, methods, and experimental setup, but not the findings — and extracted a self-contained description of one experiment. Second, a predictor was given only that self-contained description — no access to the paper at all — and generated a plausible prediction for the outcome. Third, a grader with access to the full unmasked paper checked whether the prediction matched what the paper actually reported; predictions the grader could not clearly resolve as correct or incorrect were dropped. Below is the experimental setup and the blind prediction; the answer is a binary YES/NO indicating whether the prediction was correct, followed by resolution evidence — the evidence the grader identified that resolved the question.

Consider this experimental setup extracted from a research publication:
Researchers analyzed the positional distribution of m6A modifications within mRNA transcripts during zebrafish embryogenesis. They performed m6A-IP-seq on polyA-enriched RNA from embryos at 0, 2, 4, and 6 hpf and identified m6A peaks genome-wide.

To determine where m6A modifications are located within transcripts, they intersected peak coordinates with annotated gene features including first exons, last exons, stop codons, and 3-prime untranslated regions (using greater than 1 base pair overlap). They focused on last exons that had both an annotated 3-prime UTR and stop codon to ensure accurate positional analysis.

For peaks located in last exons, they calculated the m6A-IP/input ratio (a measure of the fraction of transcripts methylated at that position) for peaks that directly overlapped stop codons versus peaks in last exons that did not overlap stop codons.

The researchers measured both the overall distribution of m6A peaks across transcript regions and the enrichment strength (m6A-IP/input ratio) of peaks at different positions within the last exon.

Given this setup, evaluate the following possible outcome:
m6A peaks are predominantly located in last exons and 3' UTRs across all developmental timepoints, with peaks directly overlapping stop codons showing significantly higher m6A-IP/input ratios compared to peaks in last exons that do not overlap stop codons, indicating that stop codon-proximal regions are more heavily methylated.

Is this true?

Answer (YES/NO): YES